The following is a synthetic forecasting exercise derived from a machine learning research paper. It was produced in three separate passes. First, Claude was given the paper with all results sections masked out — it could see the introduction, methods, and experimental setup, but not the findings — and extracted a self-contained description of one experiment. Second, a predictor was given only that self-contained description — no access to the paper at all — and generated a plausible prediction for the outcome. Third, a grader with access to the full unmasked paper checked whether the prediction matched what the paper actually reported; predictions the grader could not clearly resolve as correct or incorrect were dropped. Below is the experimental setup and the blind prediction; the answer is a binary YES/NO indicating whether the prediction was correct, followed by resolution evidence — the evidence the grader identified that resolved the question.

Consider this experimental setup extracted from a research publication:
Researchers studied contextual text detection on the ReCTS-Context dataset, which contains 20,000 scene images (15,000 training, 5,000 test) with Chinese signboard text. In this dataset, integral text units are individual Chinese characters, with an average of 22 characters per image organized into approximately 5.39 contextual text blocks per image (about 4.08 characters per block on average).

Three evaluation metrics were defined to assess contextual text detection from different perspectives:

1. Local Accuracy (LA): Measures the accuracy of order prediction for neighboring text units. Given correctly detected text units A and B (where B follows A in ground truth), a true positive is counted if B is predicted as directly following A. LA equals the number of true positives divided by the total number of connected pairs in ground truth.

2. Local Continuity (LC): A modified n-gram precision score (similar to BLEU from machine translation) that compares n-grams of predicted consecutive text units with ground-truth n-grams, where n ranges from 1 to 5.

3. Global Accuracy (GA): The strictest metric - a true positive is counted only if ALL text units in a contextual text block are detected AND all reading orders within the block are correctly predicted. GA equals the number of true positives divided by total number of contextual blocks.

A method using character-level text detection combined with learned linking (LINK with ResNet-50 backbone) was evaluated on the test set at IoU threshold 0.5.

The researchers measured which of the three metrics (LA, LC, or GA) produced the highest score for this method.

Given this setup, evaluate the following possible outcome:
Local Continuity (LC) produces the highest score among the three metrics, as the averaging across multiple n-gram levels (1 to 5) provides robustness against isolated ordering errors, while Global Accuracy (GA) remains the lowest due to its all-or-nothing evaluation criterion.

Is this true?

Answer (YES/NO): NO